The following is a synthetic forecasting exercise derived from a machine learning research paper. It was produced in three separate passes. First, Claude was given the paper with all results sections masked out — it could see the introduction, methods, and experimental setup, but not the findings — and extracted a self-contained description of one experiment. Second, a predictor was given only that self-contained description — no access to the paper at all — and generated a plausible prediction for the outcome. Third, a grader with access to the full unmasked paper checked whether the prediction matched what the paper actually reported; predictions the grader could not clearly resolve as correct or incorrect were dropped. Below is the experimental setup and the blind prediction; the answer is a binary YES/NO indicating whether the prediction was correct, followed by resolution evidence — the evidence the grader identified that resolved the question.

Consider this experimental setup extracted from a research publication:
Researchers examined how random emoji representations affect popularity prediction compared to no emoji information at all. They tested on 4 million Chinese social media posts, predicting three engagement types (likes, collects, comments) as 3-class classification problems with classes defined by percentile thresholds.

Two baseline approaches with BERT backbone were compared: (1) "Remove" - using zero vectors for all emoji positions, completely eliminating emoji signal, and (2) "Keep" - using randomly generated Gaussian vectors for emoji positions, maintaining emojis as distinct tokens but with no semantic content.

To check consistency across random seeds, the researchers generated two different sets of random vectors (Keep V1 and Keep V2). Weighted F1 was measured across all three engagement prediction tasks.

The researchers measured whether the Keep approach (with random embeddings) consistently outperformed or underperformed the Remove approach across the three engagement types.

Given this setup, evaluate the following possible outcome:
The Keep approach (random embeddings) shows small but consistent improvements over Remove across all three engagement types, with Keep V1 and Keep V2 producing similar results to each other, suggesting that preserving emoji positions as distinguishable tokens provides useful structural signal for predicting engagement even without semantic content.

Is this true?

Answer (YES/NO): NO